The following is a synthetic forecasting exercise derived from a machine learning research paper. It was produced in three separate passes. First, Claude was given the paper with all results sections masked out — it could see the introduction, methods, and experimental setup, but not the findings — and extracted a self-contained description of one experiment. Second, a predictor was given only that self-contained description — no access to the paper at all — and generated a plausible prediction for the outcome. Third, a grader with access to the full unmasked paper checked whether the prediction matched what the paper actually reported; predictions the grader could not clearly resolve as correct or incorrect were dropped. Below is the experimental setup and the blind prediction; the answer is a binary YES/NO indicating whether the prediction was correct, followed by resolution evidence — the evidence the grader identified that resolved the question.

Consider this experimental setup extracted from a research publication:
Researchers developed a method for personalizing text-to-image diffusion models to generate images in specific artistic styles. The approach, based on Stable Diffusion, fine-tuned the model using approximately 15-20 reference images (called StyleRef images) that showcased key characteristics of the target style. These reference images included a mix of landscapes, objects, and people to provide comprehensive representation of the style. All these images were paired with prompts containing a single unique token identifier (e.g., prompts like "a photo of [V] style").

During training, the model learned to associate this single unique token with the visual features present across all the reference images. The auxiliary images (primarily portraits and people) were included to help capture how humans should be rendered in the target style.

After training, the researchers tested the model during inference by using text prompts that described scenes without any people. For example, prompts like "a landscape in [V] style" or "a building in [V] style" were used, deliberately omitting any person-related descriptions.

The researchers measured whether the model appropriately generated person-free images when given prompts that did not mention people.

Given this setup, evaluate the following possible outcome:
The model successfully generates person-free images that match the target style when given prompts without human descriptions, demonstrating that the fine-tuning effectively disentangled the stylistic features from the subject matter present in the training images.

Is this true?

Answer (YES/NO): NO